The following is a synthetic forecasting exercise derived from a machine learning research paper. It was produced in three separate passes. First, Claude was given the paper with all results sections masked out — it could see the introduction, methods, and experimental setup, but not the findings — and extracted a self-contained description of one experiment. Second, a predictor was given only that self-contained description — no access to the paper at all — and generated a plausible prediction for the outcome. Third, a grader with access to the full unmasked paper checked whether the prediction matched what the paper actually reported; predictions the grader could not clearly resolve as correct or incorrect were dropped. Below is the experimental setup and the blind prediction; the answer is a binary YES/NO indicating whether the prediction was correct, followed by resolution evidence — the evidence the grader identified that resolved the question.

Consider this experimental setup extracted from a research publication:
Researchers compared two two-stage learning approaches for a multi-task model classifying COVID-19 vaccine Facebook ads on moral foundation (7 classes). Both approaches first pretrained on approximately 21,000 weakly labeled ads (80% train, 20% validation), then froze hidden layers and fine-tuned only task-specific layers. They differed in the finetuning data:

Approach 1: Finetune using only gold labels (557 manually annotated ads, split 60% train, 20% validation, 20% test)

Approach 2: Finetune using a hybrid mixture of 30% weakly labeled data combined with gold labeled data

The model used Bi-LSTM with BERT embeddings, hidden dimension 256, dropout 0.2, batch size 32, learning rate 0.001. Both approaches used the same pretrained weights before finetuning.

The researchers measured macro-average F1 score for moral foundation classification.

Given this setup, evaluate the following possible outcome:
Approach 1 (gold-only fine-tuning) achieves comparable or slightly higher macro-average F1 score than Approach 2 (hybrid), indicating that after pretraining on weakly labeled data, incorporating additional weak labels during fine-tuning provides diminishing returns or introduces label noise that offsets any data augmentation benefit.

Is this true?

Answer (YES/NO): NO